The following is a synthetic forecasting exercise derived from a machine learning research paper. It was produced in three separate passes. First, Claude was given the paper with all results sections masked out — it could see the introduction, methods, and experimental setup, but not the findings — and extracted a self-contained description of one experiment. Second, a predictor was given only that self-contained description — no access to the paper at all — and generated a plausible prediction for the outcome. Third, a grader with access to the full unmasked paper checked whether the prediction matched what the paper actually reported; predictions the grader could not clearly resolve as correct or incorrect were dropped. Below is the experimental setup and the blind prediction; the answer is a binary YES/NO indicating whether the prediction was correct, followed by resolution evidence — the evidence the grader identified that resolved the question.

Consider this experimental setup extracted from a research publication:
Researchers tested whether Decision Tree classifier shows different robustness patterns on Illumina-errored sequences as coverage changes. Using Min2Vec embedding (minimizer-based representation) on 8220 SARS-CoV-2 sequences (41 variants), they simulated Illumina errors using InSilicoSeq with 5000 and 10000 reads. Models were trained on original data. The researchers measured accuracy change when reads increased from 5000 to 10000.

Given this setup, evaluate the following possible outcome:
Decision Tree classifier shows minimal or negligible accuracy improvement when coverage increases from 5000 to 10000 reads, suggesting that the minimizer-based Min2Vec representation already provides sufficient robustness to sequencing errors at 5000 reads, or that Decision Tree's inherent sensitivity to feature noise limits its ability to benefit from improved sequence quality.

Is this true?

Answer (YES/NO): NO